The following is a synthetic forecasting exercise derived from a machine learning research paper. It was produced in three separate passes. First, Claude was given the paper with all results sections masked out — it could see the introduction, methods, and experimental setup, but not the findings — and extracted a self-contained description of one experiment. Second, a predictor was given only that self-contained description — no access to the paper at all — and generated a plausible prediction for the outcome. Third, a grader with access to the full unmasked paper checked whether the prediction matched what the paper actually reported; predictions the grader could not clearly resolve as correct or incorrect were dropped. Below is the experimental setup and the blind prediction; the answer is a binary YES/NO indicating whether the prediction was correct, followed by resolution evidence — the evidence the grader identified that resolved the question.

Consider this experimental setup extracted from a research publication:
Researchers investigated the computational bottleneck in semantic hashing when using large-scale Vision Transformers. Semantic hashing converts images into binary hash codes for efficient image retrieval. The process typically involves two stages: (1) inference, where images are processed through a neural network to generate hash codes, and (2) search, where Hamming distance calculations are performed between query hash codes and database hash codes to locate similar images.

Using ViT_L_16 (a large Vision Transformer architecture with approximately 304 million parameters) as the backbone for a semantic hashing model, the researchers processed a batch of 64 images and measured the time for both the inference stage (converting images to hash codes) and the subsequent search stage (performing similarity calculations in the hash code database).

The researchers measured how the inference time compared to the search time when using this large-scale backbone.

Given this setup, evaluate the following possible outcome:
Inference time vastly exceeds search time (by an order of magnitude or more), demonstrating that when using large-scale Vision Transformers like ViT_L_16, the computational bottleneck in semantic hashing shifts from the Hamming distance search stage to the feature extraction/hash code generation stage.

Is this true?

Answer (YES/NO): YES